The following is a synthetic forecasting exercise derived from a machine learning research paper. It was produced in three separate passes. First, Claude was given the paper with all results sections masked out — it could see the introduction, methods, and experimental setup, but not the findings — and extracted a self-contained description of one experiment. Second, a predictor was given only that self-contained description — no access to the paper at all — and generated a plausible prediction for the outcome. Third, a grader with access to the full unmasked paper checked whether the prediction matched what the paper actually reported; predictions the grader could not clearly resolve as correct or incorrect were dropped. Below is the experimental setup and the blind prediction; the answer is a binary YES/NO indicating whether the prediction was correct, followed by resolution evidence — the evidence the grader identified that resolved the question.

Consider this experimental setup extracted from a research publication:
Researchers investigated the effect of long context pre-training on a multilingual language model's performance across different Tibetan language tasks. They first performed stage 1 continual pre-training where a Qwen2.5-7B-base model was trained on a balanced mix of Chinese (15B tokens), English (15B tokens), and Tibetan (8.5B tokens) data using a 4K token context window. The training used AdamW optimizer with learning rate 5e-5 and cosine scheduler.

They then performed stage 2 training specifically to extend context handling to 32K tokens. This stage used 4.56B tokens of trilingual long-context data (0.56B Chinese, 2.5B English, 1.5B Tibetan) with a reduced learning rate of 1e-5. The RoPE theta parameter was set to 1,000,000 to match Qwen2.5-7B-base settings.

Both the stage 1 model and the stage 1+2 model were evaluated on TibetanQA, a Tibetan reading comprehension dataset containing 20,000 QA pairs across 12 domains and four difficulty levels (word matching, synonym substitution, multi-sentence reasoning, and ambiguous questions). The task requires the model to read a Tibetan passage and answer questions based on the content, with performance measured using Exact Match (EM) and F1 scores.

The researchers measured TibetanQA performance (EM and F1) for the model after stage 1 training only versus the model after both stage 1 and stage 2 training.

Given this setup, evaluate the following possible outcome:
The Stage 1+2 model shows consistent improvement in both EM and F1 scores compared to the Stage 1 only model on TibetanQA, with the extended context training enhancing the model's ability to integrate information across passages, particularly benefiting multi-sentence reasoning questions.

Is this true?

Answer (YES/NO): NO